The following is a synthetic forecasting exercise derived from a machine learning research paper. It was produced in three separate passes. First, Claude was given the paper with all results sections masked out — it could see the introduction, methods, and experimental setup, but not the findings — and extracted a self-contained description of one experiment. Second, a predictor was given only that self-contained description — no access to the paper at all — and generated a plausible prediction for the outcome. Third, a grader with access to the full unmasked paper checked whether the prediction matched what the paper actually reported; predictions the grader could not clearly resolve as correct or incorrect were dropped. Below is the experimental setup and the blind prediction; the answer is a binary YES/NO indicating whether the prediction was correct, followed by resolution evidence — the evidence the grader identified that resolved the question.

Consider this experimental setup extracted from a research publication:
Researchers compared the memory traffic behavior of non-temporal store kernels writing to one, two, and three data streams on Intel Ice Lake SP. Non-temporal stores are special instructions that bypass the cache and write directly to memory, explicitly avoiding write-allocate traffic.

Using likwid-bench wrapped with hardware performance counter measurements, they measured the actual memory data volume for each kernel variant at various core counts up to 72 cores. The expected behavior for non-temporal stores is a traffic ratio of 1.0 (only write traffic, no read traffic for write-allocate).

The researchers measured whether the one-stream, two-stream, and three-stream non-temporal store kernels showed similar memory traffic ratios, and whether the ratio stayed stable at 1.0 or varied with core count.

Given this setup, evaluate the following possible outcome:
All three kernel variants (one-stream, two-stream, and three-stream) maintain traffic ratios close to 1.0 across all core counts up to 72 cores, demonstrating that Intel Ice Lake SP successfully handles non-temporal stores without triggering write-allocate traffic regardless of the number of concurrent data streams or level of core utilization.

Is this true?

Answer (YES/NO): NO